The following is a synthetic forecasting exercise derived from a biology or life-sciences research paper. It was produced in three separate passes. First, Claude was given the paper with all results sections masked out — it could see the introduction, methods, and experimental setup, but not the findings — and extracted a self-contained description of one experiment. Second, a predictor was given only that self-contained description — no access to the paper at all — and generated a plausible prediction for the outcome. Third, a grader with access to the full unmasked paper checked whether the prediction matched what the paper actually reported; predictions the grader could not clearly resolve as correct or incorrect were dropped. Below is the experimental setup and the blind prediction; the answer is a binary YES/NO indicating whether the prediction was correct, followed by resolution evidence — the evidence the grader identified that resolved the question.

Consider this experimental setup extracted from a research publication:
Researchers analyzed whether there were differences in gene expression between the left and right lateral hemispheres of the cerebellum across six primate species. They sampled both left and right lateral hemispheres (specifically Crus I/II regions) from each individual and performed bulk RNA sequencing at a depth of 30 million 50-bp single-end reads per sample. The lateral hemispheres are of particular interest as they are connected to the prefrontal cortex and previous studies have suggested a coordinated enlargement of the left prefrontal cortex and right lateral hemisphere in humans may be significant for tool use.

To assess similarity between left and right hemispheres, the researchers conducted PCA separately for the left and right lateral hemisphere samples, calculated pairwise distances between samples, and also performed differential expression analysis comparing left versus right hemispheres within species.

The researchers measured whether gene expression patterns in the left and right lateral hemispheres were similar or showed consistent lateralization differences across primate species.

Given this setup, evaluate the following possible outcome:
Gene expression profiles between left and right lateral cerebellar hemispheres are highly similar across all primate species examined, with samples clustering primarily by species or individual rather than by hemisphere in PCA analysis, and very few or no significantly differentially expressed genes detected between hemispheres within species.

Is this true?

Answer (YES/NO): YES